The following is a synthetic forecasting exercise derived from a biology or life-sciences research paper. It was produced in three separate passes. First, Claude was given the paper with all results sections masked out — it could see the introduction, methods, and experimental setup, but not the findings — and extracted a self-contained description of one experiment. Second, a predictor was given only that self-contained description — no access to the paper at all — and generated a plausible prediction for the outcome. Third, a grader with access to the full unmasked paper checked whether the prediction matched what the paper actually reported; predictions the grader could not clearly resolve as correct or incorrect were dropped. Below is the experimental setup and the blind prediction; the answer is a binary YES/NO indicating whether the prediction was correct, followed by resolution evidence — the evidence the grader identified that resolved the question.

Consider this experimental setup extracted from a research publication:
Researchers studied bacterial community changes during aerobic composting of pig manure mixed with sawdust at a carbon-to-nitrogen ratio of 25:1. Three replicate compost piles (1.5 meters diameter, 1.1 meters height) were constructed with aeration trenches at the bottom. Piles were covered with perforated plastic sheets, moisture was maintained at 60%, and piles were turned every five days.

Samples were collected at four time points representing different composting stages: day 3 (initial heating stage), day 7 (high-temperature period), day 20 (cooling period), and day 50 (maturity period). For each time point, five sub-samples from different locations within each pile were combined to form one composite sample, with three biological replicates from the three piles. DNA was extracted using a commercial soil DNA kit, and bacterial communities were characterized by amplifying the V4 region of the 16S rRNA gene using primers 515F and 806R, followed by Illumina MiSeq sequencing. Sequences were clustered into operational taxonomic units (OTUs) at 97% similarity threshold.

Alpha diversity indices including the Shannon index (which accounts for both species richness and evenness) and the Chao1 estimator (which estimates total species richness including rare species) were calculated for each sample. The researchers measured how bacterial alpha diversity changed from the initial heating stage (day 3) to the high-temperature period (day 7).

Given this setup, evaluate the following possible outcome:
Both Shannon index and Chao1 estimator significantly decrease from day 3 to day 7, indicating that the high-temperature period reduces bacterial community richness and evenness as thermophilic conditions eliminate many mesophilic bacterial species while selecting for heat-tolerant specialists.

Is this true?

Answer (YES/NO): NO